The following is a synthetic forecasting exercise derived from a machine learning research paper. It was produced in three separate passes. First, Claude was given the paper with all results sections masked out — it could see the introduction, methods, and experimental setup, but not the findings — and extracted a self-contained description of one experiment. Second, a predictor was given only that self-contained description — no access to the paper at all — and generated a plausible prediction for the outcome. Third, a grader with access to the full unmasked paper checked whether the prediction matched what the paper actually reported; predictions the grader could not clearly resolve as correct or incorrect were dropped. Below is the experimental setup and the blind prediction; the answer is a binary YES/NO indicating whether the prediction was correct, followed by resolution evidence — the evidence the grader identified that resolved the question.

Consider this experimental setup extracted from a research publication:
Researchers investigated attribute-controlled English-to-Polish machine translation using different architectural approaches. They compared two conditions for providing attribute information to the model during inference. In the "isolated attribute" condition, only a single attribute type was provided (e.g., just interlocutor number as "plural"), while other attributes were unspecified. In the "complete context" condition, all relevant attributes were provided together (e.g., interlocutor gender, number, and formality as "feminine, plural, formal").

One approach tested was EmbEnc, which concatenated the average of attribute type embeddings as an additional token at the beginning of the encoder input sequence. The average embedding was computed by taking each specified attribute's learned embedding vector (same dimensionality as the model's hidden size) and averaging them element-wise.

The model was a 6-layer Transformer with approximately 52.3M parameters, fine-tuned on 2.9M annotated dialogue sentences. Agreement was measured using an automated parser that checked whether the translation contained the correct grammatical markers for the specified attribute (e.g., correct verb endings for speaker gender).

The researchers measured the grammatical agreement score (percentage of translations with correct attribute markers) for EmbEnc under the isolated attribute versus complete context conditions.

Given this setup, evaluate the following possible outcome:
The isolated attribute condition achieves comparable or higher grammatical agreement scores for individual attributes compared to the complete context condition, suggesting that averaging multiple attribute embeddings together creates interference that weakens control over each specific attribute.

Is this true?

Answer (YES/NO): NO